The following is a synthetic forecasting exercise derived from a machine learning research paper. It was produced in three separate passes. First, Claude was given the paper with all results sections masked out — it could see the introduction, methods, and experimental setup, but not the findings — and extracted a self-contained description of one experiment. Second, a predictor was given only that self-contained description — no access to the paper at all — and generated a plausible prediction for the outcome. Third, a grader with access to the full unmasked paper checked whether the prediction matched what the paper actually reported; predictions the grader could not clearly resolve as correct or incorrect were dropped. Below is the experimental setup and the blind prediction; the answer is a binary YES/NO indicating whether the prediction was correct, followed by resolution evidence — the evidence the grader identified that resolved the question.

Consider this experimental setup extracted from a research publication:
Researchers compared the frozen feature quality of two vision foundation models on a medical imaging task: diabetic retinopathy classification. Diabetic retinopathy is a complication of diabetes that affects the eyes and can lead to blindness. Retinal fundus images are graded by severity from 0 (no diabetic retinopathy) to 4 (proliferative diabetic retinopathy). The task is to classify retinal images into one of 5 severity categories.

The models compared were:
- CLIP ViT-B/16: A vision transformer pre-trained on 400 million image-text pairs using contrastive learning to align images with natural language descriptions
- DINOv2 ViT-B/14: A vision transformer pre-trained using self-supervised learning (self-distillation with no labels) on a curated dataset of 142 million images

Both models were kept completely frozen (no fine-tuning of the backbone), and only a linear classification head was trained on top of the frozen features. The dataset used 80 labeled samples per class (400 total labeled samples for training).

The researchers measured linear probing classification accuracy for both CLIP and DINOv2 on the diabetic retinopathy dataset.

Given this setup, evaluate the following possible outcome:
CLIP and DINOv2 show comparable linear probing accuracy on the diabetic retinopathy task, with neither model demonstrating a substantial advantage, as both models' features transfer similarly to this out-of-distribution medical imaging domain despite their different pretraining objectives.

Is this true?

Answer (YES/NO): NO